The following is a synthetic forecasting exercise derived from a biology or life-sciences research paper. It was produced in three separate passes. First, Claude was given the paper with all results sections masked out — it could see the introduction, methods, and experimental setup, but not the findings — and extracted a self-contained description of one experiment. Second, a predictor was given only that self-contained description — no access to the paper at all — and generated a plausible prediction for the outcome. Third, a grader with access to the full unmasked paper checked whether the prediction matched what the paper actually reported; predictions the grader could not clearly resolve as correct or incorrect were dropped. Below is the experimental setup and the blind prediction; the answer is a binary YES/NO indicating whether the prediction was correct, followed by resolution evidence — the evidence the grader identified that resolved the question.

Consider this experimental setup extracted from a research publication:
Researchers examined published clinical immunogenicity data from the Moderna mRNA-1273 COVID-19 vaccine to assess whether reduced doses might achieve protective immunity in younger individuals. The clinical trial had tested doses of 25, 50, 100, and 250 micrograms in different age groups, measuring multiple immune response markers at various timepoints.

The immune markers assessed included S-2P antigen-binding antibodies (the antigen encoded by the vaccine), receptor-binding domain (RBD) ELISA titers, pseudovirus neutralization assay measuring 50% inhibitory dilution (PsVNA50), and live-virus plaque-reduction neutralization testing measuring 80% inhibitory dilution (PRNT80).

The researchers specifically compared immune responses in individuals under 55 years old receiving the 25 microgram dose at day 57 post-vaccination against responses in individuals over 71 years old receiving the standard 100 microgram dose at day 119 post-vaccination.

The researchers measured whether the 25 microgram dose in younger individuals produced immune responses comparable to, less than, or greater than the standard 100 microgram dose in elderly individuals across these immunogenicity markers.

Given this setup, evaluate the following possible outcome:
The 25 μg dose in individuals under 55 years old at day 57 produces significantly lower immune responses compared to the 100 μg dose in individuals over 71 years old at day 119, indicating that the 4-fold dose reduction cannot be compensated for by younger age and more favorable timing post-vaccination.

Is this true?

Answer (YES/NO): NO